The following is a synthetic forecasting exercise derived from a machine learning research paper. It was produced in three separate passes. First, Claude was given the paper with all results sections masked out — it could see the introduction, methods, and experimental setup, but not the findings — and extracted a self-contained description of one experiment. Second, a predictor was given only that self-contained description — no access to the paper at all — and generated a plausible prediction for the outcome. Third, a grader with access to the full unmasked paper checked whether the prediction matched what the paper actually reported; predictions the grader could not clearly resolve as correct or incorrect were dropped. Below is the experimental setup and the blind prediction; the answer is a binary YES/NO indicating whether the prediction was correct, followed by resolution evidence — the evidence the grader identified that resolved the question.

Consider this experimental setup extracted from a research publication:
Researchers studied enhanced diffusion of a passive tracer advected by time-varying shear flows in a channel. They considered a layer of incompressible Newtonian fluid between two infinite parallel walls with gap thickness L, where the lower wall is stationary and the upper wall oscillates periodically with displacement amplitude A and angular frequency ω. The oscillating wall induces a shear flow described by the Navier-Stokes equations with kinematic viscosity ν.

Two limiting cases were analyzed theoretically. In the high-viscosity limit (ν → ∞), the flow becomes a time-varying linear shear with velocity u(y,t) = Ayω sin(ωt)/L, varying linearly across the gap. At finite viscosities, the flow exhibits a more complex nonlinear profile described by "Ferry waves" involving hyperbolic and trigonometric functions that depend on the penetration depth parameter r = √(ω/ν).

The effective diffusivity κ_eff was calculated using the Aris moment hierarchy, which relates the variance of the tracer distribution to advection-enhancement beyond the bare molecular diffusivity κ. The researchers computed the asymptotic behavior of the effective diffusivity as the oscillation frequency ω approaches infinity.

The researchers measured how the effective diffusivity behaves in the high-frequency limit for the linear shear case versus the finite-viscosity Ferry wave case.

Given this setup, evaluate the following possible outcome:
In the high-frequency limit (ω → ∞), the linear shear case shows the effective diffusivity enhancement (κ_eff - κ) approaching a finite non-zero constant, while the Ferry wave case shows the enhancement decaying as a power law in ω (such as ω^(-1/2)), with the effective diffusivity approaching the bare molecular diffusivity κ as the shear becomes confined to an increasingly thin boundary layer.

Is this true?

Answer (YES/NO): NO